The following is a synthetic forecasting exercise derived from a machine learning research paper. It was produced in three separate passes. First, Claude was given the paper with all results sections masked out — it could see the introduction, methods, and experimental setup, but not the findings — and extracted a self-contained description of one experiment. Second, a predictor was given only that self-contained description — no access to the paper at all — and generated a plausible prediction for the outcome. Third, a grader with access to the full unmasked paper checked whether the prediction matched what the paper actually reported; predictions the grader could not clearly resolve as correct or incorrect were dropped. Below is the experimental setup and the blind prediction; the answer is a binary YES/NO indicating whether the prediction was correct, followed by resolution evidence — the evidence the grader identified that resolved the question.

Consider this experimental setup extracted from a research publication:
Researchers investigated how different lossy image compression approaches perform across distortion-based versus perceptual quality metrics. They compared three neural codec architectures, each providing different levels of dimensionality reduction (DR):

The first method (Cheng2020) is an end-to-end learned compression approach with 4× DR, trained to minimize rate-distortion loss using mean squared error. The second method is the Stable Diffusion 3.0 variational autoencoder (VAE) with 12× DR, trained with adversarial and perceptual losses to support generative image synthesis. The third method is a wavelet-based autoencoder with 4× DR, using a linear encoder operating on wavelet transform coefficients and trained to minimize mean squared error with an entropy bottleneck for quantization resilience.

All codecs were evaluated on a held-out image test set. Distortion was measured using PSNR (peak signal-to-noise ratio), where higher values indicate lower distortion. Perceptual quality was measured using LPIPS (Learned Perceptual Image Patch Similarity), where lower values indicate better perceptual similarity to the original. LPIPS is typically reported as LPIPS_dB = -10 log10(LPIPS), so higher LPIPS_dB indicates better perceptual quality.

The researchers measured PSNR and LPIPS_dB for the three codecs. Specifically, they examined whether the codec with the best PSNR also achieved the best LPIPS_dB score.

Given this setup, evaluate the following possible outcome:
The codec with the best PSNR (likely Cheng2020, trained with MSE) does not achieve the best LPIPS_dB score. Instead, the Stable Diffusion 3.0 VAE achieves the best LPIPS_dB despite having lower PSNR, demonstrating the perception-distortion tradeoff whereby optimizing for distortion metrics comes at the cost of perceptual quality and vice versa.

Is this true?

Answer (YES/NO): NO